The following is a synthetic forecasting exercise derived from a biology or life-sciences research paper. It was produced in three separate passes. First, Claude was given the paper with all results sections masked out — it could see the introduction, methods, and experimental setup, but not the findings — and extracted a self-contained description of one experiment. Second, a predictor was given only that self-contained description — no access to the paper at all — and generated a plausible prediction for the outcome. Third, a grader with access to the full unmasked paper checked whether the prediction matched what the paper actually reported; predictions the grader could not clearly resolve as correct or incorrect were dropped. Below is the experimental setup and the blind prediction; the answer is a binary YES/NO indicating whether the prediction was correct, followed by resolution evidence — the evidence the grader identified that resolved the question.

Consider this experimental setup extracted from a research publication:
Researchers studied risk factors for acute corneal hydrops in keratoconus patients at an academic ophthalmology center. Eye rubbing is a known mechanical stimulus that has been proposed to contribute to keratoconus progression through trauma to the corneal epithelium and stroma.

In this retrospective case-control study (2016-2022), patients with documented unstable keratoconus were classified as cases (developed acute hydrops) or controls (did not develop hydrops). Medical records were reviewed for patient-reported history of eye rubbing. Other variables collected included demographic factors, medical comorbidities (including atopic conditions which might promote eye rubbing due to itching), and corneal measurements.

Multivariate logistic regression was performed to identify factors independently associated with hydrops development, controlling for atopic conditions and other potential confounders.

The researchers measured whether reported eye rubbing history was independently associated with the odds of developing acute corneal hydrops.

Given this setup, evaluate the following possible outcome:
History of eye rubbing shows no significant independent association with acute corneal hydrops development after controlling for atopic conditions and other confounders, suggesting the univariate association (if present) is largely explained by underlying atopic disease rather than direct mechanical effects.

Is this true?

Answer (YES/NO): YES